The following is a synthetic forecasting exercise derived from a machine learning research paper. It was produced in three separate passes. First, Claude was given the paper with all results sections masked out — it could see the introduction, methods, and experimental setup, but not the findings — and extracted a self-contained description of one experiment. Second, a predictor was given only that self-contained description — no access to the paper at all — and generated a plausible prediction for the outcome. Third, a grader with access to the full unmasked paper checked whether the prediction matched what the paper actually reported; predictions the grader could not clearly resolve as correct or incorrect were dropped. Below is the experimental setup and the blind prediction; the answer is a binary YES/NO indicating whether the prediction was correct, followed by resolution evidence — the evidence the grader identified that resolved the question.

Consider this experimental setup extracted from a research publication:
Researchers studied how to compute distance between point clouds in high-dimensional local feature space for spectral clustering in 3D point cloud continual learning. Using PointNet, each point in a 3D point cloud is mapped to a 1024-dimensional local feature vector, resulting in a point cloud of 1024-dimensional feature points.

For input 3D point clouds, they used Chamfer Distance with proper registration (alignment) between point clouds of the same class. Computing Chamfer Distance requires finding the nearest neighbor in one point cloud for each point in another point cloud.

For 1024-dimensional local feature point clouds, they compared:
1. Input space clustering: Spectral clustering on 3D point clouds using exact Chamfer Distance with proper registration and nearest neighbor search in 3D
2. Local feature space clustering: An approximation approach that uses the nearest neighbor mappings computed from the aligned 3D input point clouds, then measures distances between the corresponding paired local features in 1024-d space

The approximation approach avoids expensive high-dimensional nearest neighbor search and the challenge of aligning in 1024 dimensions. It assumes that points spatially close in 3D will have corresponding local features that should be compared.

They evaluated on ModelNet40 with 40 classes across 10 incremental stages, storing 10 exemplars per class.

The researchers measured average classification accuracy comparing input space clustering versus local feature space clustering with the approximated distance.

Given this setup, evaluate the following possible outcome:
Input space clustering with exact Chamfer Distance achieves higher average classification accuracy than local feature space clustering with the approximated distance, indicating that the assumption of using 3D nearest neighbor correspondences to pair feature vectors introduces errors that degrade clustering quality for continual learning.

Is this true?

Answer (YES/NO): NO